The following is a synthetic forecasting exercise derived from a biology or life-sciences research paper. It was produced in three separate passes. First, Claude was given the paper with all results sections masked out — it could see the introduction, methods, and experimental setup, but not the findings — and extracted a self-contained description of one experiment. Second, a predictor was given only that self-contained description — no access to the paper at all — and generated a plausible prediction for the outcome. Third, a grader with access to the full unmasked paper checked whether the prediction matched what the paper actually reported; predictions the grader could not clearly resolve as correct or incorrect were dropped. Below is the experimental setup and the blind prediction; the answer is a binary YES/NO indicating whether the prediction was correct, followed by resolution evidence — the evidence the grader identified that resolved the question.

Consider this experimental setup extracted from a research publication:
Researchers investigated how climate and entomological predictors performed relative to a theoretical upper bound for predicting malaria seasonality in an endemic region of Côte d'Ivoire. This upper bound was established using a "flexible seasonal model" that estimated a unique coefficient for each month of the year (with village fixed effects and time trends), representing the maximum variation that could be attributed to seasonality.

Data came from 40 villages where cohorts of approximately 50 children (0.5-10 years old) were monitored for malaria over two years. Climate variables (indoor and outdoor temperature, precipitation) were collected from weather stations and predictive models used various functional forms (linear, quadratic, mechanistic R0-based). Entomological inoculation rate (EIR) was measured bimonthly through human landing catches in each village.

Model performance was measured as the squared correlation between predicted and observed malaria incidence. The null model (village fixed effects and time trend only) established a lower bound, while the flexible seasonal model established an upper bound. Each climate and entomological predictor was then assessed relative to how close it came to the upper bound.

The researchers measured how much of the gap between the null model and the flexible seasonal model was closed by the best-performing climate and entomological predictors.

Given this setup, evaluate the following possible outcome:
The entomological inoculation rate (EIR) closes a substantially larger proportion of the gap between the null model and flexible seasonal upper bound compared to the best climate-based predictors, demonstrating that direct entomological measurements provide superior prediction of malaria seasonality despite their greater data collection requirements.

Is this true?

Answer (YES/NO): NO